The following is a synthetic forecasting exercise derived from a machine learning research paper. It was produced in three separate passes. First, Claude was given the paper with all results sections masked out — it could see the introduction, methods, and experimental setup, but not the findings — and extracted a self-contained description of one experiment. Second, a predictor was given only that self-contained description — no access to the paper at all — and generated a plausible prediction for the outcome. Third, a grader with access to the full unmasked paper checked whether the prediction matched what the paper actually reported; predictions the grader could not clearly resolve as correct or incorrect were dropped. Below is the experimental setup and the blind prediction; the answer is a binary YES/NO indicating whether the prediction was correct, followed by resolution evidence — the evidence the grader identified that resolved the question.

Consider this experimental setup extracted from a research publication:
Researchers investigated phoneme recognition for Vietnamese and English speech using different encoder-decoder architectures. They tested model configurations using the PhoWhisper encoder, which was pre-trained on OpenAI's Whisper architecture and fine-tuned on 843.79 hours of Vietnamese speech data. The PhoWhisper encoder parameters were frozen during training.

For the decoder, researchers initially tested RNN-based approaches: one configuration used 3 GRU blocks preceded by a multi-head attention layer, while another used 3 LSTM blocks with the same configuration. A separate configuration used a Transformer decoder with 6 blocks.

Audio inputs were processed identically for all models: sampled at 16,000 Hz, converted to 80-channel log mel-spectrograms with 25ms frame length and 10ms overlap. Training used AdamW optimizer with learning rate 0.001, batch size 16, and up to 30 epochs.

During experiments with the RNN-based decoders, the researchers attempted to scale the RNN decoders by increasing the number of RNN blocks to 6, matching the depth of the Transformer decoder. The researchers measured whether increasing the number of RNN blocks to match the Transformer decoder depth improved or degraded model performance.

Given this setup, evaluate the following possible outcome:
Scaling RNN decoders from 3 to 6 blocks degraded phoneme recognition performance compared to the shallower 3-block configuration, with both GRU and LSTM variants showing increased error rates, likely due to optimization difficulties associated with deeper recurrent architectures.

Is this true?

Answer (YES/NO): YES